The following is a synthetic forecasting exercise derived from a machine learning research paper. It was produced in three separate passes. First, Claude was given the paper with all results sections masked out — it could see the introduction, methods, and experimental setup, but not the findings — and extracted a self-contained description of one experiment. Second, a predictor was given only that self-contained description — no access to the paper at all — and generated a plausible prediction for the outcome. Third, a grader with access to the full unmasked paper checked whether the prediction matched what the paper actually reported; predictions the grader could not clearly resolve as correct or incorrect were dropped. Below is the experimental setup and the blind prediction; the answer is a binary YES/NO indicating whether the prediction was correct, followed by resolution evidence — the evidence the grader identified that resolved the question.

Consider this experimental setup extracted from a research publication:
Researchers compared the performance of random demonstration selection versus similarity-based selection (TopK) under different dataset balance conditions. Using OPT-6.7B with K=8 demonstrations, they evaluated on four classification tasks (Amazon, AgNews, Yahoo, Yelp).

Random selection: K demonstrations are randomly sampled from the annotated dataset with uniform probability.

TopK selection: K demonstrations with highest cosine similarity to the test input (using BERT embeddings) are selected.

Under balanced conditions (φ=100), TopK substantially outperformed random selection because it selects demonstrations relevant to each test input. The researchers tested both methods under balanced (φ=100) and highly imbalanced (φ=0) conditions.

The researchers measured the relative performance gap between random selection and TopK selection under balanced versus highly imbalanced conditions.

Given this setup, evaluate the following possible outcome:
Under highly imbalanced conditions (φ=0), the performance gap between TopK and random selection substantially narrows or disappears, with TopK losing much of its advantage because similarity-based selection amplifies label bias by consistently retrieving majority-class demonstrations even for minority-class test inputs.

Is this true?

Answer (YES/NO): YES